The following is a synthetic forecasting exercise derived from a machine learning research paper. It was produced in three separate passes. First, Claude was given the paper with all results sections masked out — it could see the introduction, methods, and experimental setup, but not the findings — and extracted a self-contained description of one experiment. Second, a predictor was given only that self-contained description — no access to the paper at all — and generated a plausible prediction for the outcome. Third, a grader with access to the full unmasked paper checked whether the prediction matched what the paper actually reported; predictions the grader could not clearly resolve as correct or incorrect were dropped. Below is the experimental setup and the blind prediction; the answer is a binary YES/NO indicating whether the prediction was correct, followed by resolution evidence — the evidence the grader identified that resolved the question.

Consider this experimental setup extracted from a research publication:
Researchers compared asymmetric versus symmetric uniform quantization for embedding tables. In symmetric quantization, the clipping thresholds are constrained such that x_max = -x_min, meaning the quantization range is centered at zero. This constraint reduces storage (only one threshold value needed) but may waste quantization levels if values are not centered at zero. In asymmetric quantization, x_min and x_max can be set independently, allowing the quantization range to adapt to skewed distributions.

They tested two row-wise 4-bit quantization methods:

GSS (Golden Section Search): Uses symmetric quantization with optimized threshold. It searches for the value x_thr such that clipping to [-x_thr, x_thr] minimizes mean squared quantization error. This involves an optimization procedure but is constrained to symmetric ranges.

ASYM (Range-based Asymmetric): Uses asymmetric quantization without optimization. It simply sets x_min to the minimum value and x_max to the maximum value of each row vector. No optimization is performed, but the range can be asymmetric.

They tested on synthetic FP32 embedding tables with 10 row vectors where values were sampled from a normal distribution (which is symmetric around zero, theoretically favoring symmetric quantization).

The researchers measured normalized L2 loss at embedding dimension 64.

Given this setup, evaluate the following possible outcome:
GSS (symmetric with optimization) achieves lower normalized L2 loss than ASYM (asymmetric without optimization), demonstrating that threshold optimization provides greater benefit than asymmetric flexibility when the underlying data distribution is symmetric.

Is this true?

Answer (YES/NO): NO